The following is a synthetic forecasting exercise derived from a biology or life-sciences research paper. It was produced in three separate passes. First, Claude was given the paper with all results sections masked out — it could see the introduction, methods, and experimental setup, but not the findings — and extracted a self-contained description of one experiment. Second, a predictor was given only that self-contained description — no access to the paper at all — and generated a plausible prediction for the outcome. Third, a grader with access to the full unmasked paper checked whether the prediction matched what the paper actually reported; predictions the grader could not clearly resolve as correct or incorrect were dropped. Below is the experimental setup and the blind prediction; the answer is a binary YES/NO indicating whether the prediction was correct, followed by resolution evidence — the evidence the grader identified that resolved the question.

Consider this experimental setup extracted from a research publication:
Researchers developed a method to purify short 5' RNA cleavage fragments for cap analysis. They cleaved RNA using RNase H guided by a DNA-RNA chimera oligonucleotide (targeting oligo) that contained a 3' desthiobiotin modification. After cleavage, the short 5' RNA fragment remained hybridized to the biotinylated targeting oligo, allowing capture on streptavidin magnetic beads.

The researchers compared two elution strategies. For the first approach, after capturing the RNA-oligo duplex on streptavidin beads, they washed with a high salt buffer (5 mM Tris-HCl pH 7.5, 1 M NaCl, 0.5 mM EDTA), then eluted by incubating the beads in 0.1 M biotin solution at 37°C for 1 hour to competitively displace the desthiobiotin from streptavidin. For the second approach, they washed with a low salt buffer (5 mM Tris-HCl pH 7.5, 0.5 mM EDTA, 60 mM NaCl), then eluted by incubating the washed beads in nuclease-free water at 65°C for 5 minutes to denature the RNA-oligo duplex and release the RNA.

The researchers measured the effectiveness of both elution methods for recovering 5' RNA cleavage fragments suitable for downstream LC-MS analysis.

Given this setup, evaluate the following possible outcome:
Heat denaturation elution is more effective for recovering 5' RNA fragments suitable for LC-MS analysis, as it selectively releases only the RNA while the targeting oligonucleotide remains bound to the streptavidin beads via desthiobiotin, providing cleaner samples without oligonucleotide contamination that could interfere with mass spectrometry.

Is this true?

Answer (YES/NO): NO